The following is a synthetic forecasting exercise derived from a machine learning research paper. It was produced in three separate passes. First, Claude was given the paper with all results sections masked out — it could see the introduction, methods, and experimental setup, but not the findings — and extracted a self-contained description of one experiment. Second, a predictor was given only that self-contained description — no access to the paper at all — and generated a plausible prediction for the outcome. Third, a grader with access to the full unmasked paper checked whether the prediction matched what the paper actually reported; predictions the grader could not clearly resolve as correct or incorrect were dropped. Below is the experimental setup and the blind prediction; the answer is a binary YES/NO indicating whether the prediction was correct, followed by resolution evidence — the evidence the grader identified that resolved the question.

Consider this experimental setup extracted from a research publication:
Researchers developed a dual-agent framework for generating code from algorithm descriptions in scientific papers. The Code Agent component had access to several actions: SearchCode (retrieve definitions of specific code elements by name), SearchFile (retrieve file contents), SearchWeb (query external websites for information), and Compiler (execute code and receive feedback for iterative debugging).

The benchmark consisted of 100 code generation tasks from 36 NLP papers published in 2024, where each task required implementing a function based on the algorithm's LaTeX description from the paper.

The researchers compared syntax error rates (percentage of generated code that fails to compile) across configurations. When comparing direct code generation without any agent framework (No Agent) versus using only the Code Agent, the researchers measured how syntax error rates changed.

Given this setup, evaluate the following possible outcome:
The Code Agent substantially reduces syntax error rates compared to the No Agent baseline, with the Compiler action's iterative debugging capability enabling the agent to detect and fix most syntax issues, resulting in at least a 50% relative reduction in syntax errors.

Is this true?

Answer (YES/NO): YES